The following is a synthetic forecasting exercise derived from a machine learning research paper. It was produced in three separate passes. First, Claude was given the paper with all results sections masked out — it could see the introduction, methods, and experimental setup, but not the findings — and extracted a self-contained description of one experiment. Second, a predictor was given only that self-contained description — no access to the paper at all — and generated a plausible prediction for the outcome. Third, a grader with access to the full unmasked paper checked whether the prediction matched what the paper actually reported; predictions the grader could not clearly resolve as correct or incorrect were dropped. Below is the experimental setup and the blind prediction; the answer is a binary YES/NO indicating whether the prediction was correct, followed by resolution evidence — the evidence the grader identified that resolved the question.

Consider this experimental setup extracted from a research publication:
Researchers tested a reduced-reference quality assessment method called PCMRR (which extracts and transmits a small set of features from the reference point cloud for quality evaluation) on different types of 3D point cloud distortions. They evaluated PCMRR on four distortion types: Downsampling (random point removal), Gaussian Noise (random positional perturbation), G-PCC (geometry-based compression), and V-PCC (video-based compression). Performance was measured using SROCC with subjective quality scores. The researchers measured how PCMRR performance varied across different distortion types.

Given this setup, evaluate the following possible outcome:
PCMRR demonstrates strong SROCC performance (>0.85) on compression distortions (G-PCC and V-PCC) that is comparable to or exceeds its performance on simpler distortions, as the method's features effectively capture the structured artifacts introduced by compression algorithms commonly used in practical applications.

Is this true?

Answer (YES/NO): NO